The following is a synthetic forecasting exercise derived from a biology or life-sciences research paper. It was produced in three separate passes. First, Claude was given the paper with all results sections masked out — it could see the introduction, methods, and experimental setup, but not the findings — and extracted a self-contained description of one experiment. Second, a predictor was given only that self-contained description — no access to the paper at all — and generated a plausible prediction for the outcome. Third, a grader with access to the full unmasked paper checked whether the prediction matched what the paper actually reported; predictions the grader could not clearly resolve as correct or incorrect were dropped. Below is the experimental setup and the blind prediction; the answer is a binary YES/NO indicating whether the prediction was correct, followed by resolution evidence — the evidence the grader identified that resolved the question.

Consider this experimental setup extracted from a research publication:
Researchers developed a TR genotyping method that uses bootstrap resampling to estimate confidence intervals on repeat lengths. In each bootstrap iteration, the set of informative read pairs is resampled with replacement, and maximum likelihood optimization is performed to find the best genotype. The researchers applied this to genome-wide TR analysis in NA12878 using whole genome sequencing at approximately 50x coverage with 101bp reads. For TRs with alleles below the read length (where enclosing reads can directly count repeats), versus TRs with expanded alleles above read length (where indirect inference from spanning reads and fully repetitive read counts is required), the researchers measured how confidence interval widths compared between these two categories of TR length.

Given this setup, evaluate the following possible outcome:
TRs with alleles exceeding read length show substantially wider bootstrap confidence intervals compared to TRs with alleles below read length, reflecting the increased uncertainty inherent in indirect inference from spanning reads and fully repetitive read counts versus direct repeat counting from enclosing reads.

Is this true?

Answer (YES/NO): YES